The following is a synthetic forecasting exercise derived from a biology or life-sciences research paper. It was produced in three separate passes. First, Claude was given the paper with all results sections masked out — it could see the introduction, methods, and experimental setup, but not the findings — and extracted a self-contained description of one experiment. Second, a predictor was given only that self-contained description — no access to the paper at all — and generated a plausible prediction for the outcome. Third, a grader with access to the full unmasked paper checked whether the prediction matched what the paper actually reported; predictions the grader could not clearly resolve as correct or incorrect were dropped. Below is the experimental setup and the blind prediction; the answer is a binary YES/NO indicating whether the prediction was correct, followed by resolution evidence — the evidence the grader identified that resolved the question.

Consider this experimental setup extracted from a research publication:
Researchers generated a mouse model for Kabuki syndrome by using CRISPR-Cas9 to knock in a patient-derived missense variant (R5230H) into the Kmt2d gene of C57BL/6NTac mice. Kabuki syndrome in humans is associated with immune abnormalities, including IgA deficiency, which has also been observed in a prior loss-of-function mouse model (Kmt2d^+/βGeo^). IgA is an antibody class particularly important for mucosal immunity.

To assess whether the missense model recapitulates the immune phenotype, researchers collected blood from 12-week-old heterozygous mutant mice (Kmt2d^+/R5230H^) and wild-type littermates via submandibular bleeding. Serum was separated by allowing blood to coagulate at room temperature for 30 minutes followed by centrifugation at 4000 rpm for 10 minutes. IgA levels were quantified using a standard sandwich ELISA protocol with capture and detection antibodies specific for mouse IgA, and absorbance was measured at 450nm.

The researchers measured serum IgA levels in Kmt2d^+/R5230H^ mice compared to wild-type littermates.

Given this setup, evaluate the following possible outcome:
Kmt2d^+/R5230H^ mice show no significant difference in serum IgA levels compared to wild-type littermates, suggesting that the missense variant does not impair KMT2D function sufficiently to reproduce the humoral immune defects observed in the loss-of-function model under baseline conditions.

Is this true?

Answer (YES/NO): NO